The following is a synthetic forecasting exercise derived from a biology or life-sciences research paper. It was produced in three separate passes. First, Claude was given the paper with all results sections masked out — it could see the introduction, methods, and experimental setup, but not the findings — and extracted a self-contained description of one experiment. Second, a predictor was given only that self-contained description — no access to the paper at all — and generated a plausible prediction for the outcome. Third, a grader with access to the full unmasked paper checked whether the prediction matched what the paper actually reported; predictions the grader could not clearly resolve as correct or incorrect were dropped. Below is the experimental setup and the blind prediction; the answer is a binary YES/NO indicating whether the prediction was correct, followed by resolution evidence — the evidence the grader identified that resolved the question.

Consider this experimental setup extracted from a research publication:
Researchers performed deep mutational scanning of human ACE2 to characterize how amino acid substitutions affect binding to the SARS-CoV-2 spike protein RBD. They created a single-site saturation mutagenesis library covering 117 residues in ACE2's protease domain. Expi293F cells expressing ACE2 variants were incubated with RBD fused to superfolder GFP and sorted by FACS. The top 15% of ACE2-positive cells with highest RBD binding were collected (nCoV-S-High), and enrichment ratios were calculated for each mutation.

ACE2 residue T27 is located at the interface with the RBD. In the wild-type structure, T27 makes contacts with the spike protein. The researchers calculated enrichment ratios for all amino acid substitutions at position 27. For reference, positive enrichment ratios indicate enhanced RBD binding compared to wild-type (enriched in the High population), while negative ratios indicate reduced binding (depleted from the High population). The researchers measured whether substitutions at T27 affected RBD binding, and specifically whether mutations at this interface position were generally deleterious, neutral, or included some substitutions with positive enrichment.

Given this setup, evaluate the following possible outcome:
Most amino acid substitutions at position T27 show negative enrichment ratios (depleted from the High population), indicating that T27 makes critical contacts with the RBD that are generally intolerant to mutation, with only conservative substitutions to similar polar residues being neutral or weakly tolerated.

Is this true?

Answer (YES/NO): NO